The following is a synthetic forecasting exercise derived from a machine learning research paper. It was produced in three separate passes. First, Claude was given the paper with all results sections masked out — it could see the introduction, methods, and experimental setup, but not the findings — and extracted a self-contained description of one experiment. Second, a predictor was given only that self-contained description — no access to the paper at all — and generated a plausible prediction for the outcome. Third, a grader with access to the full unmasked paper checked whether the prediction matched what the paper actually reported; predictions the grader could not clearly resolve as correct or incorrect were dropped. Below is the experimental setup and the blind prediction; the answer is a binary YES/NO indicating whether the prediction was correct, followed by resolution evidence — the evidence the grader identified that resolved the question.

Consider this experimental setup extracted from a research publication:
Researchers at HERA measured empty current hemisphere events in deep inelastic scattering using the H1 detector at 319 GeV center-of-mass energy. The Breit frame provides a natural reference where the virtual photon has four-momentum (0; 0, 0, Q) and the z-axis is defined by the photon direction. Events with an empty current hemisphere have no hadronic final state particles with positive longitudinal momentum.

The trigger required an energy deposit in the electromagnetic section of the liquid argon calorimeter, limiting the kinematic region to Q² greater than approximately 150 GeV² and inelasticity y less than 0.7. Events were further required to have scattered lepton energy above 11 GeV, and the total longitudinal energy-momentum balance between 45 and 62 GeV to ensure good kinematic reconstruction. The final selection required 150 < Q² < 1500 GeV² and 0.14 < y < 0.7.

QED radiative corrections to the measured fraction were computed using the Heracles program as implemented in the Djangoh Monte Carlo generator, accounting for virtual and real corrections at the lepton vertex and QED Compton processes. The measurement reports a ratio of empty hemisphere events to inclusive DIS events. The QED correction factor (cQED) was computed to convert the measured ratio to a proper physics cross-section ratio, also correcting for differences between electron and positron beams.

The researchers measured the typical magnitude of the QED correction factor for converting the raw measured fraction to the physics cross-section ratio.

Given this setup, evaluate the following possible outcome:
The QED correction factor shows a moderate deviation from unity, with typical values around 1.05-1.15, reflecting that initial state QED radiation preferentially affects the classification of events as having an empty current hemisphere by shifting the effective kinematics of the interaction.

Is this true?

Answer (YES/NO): NO